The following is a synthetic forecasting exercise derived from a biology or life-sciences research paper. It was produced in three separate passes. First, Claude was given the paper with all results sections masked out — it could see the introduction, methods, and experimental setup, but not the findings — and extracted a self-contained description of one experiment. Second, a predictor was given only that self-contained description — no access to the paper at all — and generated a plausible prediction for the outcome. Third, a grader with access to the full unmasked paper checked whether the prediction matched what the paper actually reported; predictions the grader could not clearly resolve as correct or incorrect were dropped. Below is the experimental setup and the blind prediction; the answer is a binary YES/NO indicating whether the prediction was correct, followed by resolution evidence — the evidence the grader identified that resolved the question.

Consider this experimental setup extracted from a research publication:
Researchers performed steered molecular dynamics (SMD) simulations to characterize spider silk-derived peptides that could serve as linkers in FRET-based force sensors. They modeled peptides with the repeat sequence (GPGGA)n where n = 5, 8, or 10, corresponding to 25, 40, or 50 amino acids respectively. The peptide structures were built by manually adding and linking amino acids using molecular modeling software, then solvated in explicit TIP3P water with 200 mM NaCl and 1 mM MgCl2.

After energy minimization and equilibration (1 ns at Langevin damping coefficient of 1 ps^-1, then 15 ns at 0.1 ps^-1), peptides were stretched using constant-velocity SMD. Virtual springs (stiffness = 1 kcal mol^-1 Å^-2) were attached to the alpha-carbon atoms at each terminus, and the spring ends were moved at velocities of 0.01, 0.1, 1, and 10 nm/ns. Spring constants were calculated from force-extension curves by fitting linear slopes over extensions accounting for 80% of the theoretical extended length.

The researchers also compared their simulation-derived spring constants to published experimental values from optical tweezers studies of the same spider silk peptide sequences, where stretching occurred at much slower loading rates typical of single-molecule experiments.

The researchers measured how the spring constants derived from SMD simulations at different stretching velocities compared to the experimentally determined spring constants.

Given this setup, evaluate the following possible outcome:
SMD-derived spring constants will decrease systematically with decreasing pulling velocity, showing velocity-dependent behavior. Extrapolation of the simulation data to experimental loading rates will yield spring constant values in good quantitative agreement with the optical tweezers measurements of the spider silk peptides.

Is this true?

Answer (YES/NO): NO